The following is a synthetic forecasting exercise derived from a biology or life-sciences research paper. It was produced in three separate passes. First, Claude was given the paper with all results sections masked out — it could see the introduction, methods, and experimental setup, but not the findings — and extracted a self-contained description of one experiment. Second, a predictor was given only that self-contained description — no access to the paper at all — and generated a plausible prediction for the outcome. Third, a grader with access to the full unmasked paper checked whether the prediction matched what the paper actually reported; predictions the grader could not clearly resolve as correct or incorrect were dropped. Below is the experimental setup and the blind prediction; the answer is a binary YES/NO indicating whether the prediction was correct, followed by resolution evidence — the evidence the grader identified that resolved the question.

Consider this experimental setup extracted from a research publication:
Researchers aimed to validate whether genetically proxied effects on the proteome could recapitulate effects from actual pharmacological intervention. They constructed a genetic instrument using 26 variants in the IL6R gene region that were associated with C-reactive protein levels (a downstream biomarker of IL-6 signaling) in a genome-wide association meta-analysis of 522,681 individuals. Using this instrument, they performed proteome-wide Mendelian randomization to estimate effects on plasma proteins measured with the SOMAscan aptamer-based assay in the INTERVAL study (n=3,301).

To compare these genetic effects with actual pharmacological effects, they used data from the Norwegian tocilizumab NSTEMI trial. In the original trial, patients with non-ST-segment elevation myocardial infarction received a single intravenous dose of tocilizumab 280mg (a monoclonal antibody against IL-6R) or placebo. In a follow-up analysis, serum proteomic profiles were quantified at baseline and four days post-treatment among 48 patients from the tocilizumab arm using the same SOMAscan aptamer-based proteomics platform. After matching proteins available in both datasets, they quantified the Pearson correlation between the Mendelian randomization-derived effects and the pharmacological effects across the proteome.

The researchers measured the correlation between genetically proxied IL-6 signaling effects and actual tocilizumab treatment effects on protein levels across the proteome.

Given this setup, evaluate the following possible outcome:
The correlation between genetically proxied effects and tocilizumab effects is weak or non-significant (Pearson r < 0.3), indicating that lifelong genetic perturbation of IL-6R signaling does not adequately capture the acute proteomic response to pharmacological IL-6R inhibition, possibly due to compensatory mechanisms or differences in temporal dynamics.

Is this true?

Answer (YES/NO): NO